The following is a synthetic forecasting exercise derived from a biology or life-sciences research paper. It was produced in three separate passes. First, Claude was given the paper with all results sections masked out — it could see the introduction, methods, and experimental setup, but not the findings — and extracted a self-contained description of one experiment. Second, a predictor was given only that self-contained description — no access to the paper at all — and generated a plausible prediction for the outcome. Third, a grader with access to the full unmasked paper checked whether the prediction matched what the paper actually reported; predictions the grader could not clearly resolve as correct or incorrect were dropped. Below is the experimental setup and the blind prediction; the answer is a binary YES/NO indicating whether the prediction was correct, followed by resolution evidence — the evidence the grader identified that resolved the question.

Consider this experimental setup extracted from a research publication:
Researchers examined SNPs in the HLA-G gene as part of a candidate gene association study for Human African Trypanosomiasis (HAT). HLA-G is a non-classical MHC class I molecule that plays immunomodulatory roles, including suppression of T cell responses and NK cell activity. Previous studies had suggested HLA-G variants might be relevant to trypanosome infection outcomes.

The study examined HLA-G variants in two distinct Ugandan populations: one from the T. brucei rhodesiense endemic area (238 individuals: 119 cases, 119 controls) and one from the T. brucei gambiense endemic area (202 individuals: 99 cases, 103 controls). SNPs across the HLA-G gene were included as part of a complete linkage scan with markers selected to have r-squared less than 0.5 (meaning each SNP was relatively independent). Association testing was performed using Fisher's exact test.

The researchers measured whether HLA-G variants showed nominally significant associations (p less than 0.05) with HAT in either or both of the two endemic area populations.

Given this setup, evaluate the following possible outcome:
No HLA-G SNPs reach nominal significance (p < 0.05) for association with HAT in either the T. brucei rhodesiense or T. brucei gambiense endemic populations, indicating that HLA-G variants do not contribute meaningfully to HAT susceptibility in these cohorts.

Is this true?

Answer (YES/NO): NO